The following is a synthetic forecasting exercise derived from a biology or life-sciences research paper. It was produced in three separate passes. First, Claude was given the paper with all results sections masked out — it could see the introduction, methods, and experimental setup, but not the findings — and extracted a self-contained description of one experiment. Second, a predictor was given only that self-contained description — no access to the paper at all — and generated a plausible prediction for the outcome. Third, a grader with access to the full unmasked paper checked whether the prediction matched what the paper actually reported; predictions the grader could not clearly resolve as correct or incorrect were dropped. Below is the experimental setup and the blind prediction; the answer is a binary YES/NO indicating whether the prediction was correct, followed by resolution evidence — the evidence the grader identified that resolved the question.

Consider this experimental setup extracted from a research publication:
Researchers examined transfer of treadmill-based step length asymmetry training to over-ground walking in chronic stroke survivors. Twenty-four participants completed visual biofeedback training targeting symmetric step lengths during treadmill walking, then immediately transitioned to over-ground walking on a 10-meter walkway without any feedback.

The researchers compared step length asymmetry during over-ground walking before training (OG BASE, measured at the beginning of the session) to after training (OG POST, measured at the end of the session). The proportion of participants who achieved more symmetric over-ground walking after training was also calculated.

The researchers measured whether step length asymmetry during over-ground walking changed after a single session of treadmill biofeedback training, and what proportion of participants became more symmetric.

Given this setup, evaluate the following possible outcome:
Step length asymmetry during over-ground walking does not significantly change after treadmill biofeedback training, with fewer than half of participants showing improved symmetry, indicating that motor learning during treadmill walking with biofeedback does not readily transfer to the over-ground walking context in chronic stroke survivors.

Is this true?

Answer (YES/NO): NO